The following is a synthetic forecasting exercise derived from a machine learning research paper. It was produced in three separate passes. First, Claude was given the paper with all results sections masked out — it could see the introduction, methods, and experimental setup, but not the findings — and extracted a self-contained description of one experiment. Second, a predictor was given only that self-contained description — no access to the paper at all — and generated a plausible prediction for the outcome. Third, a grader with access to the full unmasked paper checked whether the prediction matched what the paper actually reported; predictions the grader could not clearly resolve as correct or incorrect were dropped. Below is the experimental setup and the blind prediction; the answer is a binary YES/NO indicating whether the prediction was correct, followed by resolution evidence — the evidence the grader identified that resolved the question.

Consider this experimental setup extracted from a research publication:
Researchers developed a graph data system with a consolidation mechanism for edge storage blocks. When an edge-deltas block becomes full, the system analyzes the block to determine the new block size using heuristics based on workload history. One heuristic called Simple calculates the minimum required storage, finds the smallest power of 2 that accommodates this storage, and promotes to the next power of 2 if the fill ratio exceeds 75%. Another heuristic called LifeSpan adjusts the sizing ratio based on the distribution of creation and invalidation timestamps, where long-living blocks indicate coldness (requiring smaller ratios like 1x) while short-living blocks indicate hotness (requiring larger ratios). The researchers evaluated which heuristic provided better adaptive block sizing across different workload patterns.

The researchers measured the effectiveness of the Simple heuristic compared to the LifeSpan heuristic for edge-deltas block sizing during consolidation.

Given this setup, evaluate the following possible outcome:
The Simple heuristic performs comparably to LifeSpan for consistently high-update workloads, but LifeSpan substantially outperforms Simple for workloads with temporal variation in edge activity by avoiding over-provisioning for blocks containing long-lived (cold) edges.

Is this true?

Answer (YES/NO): NO